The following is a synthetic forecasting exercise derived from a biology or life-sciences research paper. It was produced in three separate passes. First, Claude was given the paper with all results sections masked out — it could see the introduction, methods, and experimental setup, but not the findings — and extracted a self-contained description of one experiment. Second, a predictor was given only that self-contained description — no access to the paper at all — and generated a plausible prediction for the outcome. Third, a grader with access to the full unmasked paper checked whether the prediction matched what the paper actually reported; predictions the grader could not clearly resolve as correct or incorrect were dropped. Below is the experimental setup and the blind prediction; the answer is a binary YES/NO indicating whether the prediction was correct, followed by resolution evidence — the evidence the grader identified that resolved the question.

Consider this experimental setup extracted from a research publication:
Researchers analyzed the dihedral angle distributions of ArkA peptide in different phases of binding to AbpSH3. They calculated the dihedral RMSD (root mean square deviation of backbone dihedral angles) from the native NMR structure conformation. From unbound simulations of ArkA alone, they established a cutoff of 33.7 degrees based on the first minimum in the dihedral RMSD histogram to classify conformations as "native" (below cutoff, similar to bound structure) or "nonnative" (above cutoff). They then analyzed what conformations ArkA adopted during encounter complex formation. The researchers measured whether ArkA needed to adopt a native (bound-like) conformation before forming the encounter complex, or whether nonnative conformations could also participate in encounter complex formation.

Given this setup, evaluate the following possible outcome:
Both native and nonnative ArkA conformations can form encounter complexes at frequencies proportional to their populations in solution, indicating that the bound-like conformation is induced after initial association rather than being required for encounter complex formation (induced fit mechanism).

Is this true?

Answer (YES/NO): YES